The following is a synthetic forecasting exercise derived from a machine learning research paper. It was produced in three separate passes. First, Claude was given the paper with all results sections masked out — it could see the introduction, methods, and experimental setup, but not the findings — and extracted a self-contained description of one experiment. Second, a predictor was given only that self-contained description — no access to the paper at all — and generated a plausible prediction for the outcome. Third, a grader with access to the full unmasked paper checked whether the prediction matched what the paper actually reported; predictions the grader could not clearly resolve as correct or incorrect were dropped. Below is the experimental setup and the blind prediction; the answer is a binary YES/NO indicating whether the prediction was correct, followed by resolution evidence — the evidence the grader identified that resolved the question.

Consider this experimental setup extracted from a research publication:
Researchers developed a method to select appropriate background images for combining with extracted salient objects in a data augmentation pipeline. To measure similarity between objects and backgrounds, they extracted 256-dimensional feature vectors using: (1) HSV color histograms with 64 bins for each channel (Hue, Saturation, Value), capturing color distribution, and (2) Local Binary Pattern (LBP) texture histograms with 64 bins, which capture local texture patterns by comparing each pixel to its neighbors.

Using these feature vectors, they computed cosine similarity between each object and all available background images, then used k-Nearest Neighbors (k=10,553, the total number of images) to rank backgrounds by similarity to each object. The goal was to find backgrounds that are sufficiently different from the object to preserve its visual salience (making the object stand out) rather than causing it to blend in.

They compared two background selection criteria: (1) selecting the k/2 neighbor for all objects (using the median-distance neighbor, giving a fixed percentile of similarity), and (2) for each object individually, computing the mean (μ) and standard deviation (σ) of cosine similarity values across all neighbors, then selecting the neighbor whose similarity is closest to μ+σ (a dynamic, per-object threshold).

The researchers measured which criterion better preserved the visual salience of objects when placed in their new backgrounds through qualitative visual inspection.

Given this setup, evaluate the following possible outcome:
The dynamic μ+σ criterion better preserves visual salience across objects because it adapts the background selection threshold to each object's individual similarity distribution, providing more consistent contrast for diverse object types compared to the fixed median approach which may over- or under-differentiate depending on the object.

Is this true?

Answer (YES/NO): YES